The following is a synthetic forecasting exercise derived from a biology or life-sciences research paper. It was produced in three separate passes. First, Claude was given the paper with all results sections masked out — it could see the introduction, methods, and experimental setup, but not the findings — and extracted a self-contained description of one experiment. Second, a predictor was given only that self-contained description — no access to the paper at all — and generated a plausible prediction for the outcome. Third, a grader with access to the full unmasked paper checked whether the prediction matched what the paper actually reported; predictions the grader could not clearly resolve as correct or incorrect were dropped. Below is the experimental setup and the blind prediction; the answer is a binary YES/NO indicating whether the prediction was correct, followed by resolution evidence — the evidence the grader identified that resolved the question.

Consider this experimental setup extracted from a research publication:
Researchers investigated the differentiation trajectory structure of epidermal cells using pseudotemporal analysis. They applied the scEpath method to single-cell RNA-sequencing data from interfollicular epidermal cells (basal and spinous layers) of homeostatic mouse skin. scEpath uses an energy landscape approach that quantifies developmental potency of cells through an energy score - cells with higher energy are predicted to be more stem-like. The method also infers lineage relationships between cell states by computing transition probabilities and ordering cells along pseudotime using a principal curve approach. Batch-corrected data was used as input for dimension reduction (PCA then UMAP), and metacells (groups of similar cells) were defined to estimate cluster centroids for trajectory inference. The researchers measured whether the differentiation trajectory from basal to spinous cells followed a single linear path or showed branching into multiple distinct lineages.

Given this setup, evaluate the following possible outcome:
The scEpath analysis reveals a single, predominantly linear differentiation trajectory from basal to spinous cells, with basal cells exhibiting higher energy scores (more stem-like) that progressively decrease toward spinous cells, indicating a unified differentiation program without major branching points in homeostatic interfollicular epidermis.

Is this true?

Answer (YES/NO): NO